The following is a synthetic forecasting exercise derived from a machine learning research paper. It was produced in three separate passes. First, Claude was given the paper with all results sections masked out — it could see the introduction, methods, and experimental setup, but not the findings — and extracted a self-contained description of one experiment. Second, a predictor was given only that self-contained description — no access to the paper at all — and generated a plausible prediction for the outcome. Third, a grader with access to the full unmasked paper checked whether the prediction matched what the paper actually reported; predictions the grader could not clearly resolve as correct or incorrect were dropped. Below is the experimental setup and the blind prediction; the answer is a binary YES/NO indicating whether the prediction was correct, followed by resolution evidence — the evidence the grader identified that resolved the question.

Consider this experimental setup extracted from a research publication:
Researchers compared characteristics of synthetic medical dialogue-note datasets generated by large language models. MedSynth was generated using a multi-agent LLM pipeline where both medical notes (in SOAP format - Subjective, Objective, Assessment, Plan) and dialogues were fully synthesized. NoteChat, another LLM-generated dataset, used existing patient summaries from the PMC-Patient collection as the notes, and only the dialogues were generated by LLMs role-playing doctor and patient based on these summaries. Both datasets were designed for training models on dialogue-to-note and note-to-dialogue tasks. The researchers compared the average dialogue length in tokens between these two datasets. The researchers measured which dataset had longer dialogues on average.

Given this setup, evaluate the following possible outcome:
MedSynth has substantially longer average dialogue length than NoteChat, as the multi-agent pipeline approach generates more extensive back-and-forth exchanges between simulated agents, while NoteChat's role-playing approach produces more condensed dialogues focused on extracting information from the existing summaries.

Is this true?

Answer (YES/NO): YES